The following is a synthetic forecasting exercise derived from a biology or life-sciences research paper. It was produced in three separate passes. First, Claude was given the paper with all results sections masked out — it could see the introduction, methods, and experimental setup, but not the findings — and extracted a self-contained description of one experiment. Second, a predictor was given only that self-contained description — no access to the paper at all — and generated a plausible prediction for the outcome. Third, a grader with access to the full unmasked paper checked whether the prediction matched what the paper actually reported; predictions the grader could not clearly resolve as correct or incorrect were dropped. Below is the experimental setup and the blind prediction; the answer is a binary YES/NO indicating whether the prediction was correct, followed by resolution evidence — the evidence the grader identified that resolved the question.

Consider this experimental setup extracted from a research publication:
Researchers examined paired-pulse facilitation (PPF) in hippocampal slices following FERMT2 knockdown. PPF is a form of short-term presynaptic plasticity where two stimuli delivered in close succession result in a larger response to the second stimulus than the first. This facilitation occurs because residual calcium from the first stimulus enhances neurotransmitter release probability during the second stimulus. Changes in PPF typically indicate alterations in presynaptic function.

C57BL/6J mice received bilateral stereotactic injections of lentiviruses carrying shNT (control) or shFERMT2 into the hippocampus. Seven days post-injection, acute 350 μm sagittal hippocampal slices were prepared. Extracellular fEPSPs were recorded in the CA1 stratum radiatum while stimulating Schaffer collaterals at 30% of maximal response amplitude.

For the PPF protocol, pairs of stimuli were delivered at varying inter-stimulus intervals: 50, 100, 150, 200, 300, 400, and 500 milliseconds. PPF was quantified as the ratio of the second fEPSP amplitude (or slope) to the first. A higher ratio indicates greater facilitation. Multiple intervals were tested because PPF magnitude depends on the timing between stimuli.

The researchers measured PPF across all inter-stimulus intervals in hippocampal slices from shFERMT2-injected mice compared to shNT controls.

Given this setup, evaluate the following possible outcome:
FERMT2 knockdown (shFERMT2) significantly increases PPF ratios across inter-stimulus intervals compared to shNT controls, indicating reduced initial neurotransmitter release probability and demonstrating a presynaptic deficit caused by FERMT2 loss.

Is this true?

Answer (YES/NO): NO